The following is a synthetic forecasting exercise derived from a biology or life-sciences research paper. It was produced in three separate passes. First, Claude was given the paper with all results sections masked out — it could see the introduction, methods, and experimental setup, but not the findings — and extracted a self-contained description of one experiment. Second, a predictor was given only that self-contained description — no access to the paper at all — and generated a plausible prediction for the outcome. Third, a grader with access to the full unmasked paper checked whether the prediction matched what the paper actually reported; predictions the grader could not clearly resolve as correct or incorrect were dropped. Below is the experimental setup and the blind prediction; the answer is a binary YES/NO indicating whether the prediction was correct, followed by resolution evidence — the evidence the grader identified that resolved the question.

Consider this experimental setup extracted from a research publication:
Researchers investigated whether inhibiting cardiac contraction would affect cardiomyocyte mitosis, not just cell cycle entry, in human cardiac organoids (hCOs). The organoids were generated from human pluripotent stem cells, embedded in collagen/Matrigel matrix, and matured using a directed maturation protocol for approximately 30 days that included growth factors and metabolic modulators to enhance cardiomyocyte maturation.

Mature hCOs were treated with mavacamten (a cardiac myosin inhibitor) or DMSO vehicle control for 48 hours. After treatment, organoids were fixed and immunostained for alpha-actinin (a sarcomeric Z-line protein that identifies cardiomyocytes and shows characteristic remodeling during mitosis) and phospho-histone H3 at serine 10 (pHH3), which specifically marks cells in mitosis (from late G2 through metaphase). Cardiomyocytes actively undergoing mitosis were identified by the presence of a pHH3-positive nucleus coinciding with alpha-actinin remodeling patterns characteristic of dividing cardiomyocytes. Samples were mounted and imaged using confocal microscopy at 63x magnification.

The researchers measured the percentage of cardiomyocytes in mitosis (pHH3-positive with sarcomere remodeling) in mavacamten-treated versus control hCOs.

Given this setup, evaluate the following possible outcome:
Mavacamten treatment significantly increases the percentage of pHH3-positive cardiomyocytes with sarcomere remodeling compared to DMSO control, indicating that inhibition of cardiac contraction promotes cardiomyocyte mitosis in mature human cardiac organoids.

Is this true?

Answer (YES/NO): YES